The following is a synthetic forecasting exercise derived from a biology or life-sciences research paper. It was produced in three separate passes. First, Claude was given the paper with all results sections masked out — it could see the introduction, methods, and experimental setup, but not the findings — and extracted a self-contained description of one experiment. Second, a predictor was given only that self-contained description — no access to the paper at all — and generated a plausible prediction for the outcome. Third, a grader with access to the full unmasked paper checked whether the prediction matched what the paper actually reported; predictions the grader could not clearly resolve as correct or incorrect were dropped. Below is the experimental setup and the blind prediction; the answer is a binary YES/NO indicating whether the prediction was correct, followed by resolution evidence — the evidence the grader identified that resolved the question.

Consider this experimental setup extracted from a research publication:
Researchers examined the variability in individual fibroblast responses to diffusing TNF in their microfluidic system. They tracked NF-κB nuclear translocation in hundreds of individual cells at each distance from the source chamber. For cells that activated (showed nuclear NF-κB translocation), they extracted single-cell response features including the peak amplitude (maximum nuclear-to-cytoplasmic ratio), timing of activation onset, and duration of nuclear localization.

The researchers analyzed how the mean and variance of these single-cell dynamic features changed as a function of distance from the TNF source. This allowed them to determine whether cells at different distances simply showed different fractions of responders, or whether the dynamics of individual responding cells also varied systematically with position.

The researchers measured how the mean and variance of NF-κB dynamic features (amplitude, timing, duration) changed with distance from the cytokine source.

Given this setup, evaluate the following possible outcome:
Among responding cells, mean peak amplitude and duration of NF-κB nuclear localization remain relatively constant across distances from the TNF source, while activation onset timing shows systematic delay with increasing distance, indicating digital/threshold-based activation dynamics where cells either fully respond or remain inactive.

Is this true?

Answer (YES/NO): NO